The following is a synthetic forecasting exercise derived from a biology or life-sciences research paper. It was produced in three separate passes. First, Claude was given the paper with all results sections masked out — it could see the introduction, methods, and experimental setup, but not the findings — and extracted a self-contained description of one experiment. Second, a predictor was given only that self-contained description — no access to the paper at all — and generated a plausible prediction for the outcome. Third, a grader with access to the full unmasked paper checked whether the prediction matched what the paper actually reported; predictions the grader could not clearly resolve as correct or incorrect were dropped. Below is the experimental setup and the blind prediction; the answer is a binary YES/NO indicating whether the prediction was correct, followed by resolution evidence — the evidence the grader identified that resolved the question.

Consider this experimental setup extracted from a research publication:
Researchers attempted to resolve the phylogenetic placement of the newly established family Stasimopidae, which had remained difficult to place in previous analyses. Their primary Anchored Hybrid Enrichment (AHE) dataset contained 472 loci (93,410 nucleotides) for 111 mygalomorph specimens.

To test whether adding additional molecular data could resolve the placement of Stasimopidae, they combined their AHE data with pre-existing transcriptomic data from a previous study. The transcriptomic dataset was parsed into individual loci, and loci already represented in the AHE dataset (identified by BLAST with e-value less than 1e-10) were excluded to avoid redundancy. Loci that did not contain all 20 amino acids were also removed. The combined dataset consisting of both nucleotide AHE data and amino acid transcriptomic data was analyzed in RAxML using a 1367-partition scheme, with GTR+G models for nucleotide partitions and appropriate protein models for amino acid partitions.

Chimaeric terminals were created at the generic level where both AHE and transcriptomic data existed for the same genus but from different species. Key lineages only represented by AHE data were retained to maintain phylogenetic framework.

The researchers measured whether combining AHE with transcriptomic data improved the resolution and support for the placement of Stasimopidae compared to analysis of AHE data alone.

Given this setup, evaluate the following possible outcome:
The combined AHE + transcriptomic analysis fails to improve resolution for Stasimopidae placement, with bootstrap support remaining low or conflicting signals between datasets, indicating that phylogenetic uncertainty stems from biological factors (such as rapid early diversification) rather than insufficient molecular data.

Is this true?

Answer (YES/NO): NO